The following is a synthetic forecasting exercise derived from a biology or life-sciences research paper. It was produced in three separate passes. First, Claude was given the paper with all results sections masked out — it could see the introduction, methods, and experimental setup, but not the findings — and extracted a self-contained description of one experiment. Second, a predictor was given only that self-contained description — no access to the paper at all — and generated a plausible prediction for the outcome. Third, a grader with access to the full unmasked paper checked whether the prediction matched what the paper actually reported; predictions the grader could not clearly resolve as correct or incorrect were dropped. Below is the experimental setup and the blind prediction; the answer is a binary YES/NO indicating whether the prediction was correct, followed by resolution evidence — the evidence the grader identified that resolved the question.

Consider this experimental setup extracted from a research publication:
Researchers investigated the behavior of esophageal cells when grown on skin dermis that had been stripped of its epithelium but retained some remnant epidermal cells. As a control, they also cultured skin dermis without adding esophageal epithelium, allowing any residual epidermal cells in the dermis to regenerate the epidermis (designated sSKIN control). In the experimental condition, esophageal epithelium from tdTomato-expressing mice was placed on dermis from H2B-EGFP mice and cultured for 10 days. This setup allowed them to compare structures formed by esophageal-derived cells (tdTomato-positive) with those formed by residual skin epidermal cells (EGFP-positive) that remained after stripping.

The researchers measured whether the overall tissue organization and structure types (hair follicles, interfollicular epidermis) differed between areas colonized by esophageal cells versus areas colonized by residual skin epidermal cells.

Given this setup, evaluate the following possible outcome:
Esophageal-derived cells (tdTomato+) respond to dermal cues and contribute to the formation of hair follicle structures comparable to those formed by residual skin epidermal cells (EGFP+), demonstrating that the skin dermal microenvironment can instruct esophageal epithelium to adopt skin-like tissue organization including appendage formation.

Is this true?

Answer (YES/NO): YES